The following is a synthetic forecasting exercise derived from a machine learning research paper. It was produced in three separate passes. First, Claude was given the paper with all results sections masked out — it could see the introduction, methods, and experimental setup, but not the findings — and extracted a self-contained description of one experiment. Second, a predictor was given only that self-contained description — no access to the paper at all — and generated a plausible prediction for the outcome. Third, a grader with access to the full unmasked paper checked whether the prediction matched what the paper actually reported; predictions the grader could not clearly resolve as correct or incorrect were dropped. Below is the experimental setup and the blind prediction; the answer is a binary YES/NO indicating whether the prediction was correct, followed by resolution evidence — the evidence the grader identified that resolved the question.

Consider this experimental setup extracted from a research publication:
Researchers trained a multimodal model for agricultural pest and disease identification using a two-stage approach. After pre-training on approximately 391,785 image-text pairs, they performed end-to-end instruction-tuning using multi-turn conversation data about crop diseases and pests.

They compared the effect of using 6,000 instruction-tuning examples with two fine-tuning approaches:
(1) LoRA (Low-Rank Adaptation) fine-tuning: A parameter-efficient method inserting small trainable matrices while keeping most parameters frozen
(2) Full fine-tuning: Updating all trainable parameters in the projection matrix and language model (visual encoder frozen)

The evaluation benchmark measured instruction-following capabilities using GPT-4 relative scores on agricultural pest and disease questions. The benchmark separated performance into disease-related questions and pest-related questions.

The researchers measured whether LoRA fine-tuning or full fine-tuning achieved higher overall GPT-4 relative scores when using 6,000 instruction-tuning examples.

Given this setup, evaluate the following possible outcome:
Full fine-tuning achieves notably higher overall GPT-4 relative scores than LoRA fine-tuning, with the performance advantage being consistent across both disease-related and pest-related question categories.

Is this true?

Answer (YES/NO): NO